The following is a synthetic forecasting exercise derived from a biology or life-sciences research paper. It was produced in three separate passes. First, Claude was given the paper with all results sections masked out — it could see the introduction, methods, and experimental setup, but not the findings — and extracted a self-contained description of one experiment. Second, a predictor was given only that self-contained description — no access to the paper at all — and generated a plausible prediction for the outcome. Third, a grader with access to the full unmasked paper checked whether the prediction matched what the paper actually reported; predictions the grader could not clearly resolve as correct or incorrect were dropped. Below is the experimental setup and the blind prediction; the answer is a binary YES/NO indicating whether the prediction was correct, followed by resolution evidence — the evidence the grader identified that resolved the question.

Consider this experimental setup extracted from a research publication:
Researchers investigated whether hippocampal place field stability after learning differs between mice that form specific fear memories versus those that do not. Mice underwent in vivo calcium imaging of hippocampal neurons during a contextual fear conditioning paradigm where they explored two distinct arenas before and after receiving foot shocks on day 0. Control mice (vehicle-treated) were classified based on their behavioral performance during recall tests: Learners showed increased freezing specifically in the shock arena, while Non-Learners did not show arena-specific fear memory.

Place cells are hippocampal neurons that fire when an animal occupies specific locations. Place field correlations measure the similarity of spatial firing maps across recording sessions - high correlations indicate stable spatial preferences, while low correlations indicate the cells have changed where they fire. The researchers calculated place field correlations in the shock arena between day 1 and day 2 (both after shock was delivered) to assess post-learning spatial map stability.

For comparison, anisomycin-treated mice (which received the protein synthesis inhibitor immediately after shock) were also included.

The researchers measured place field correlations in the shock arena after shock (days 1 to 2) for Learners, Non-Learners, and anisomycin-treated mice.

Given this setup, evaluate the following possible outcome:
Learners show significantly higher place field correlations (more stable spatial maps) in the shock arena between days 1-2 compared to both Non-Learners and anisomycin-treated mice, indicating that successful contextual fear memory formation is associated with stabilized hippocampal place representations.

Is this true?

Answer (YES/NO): NO